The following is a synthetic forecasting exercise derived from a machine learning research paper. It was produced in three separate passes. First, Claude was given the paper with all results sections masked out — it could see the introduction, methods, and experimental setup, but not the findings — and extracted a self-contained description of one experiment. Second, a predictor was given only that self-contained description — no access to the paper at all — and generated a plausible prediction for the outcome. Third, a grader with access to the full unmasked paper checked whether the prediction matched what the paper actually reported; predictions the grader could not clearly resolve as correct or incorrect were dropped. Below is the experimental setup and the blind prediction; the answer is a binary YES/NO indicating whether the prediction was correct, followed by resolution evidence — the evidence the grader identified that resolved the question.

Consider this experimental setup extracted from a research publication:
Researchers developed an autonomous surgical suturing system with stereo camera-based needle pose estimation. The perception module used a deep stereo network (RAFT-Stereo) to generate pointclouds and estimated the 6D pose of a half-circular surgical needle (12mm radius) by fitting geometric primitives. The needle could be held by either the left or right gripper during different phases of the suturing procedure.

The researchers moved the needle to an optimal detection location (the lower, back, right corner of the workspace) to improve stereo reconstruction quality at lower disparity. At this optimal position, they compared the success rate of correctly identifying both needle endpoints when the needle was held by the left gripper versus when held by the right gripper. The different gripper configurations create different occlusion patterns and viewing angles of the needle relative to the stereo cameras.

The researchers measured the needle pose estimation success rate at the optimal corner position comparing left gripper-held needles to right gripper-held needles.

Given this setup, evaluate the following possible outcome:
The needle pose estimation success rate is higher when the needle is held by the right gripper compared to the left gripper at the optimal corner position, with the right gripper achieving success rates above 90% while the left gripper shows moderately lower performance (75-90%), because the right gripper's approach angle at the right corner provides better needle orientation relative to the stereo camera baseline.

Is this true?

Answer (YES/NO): NO